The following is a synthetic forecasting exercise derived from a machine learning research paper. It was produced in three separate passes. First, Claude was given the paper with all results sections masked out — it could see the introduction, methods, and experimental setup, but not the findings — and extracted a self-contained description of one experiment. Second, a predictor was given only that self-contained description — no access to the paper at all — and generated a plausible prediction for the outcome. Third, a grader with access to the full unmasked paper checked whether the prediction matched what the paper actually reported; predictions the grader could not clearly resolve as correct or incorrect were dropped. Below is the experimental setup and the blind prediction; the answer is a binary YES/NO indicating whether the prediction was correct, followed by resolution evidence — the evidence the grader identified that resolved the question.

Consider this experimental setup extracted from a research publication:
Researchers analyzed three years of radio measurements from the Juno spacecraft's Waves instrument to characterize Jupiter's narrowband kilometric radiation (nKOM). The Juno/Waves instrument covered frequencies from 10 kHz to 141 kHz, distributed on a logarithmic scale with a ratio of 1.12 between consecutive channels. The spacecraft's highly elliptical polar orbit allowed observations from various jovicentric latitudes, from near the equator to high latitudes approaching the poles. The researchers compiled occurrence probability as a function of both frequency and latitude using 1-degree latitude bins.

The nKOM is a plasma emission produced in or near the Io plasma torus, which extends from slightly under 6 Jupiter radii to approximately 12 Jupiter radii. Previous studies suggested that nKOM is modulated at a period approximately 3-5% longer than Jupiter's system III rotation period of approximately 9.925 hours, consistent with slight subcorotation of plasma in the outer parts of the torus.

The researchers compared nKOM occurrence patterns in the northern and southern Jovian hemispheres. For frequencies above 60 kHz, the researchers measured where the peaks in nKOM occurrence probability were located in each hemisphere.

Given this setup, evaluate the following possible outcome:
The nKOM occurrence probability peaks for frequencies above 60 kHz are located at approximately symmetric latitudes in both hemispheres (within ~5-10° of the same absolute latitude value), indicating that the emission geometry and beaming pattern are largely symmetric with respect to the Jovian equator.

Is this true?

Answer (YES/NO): NO